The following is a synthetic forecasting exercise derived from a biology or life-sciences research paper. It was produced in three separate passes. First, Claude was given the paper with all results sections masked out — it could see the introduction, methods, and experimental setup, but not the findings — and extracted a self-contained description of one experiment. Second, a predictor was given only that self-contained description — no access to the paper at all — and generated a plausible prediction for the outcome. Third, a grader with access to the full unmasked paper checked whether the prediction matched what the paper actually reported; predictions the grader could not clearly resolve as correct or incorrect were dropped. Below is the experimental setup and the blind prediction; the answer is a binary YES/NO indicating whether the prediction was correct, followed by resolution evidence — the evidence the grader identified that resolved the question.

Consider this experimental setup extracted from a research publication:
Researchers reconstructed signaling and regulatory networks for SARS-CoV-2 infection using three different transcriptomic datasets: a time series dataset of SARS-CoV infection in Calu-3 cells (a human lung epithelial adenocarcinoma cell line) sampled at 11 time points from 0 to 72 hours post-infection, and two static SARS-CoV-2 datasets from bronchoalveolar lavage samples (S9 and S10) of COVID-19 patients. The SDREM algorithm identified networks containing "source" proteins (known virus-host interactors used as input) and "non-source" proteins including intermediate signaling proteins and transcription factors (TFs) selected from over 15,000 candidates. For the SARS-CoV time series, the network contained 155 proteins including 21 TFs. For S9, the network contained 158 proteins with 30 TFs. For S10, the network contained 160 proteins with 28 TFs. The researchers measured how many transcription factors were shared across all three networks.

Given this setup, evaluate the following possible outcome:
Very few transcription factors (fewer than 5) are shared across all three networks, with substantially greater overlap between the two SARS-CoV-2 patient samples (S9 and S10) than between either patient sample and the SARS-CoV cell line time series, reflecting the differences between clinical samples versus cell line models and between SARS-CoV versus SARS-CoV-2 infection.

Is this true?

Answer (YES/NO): NO